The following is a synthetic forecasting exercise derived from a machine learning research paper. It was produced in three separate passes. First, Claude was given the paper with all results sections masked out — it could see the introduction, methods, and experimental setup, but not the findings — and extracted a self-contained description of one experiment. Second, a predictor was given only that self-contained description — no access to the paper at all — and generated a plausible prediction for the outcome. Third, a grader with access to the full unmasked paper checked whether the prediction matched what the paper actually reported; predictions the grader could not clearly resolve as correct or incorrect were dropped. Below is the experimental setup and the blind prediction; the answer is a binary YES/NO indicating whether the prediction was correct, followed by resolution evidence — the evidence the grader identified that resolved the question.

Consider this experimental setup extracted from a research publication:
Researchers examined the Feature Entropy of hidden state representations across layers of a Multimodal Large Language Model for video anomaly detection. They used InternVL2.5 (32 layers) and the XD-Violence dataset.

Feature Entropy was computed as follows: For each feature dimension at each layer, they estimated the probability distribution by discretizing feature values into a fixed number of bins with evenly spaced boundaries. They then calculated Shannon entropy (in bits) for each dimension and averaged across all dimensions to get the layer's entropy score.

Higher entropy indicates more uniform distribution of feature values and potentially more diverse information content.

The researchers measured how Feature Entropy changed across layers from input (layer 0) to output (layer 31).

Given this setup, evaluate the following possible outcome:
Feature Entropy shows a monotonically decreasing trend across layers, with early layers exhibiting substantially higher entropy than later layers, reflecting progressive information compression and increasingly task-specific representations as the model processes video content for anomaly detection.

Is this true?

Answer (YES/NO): NO